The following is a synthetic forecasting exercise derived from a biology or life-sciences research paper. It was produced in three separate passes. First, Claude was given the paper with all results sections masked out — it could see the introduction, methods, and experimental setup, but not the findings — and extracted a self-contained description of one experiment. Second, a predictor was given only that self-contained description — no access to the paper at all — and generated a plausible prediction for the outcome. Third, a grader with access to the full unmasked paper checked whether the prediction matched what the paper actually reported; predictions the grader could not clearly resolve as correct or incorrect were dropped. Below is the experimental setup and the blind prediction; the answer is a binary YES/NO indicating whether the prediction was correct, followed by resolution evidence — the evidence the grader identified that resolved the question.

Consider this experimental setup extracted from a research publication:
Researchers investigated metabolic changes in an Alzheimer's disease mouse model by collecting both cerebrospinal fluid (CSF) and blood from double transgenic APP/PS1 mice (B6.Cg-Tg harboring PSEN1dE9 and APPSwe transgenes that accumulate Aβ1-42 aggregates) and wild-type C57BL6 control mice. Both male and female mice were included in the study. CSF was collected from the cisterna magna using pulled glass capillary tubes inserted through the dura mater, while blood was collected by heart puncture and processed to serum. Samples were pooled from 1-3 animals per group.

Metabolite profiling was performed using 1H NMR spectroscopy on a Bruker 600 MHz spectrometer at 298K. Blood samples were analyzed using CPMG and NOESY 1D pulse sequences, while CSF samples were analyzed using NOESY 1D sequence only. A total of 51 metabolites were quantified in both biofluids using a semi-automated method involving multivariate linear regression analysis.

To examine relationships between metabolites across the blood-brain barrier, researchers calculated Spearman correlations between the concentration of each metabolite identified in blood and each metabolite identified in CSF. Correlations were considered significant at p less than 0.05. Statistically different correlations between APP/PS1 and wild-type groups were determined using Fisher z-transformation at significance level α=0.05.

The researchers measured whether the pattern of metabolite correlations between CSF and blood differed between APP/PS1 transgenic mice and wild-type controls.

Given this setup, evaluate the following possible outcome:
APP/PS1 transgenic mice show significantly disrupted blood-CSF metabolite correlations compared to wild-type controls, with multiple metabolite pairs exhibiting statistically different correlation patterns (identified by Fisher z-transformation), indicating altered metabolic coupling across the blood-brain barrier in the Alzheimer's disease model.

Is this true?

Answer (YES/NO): YES